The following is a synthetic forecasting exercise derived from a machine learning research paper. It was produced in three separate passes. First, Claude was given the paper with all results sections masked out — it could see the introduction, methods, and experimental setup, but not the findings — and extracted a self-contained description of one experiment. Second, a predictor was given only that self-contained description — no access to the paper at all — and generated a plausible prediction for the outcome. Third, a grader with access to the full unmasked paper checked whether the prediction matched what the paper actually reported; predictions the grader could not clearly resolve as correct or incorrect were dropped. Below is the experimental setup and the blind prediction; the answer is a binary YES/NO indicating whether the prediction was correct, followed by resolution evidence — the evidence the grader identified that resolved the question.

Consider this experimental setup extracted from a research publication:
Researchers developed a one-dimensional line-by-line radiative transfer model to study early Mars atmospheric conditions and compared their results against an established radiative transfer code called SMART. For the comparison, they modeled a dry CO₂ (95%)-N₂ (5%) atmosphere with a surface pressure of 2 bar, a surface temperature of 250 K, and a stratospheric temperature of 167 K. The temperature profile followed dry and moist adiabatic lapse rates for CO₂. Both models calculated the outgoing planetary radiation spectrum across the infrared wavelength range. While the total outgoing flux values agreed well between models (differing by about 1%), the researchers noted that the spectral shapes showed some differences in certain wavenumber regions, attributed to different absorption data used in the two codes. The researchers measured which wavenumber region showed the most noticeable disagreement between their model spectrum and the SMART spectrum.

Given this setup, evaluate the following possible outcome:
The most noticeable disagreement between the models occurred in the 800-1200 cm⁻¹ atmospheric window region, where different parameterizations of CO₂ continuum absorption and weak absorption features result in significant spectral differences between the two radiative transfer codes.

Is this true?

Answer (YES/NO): YES